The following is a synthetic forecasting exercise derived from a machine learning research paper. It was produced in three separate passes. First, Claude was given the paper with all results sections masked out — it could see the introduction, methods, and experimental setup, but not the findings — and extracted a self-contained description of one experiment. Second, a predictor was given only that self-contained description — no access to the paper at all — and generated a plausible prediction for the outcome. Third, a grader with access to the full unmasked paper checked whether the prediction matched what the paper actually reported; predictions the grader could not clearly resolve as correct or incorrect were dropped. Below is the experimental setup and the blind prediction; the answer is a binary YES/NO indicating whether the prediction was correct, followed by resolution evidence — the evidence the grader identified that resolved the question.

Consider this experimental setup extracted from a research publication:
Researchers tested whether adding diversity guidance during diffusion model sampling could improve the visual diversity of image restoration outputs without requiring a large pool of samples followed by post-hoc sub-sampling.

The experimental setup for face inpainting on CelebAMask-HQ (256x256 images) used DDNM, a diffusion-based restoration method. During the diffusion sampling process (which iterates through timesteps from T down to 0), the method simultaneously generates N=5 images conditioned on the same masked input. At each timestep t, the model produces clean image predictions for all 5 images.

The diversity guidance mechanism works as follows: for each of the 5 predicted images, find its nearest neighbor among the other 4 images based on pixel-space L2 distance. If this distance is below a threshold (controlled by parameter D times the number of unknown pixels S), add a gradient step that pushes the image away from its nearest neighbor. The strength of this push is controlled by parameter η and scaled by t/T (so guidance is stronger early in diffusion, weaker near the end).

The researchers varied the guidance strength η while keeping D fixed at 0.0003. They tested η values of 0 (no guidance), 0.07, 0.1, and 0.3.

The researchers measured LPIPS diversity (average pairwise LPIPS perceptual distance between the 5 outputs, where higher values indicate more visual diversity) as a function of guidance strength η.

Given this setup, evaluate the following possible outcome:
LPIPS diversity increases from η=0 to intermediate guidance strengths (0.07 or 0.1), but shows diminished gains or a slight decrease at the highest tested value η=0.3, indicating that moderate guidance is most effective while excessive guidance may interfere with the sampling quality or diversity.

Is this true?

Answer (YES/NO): NO